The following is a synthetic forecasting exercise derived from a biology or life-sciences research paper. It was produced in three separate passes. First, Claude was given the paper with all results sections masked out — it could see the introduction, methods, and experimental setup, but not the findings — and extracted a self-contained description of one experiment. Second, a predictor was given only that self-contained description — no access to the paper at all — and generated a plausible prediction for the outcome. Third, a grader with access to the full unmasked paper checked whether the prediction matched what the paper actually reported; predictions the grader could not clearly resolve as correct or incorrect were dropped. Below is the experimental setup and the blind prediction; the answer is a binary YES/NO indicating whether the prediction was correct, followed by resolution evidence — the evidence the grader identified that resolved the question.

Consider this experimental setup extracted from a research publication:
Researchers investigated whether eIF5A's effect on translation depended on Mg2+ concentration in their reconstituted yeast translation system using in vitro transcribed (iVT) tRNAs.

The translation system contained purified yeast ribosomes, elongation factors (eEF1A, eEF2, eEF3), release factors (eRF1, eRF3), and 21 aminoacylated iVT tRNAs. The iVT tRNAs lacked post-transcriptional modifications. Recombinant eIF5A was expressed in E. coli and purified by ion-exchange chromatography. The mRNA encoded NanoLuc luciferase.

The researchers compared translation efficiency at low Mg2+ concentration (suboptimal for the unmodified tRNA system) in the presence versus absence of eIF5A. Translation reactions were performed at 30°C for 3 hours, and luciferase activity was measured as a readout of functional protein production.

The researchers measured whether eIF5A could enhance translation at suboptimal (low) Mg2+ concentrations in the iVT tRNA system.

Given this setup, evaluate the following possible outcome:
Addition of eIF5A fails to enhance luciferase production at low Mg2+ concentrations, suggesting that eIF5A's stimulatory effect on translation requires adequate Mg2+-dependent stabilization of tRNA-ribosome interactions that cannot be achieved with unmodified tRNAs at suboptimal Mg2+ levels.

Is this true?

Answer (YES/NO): NO